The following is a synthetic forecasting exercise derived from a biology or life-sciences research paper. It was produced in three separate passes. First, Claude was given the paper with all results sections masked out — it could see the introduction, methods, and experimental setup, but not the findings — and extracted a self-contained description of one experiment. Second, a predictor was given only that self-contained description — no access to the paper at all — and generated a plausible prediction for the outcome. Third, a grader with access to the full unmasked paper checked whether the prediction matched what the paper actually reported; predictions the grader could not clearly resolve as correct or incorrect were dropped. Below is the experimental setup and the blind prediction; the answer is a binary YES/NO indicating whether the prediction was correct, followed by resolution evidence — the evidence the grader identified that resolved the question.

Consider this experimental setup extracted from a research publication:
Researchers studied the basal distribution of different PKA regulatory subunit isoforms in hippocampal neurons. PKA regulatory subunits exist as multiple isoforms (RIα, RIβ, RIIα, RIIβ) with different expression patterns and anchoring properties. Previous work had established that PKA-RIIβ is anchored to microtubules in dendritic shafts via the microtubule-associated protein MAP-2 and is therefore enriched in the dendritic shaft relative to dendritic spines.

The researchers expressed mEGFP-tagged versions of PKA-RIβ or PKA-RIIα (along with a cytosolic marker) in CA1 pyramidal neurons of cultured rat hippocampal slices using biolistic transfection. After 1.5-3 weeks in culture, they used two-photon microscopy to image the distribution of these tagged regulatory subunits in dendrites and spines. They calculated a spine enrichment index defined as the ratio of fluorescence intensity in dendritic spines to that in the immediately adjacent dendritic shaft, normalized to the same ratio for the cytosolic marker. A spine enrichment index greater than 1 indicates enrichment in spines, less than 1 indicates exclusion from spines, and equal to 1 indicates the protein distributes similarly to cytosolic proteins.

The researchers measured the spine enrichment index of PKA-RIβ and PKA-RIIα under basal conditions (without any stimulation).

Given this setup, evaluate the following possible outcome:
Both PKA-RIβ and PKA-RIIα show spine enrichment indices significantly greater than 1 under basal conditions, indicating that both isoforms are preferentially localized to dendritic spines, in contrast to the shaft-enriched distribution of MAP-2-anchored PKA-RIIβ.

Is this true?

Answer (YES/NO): NO